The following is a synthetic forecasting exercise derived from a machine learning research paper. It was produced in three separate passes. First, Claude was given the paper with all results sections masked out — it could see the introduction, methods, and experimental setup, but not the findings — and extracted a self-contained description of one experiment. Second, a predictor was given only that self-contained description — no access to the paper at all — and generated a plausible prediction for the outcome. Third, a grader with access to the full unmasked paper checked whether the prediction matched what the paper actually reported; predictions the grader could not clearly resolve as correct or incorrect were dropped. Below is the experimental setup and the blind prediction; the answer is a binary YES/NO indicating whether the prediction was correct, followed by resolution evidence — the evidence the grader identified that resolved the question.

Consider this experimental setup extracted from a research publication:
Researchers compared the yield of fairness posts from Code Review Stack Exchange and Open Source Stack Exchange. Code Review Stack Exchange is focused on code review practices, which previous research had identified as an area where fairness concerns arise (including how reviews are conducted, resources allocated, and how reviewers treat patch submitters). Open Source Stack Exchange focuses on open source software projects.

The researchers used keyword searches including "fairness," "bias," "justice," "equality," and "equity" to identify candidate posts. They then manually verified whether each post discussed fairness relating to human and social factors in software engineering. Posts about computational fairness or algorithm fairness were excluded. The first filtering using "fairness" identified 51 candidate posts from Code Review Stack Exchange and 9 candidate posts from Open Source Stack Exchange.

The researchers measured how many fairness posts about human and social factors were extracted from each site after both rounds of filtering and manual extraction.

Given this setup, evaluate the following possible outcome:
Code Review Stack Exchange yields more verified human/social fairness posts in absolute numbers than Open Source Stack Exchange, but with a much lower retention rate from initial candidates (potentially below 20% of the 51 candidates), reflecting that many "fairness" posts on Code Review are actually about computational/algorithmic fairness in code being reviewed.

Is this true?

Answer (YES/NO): NO